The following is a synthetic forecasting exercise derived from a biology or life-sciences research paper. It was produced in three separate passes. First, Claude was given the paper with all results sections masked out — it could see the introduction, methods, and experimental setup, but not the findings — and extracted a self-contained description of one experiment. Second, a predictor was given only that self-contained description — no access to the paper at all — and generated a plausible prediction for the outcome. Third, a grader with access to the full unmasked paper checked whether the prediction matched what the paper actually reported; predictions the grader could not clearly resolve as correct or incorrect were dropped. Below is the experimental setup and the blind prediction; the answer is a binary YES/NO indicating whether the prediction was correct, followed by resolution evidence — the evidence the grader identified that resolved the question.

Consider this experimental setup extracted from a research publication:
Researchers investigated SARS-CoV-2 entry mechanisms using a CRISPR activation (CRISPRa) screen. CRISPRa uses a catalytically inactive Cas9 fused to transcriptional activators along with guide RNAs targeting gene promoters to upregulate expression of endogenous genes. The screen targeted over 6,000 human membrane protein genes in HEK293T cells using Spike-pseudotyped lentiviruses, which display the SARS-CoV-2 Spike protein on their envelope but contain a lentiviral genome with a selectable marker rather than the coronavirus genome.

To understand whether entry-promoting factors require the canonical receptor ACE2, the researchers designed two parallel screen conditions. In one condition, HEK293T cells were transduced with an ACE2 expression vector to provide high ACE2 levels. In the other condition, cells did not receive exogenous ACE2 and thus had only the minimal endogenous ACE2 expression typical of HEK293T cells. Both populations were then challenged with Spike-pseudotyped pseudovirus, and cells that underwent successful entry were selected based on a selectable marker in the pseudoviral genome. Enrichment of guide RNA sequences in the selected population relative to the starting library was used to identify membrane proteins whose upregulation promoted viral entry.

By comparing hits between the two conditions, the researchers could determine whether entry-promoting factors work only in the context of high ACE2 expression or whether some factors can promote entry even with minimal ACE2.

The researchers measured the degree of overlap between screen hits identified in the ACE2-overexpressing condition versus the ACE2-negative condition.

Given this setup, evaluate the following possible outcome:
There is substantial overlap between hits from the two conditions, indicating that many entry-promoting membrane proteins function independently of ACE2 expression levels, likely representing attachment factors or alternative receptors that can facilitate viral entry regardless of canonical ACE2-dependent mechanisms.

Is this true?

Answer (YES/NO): NO